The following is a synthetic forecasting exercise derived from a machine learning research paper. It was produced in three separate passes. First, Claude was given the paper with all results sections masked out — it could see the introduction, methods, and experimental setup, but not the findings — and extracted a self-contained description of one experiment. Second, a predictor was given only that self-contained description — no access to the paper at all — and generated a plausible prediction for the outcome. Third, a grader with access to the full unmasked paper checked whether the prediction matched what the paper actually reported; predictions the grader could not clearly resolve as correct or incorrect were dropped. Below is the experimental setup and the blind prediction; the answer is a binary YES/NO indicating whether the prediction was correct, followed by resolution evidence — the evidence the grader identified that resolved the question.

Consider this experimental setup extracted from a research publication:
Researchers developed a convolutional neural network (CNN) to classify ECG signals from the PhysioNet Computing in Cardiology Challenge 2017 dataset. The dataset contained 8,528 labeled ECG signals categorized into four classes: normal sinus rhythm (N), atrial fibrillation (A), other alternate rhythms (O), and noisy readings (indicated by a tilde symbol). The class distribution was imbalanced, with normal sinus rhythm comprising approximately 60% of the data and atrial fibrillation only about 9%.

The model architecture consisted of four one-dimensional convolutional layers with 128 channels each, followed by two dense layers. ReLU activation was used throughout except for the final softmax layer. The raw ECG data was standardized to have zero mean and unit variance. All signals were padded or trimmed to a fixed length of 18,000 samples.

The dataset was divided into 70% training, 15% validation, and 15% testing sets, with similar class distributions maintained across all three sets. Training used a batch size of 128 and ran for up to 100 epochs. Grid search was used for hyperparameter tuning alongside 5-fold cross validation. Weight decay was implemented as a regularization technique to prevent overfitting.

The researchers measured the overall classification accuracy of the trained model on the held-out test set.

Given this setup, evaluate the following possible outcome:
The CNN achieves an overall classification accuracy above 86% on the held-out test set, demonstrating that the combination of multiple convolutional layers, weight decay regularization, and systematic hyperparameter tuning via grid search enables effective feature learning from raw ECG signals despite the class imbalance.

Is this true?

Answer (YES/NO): YES